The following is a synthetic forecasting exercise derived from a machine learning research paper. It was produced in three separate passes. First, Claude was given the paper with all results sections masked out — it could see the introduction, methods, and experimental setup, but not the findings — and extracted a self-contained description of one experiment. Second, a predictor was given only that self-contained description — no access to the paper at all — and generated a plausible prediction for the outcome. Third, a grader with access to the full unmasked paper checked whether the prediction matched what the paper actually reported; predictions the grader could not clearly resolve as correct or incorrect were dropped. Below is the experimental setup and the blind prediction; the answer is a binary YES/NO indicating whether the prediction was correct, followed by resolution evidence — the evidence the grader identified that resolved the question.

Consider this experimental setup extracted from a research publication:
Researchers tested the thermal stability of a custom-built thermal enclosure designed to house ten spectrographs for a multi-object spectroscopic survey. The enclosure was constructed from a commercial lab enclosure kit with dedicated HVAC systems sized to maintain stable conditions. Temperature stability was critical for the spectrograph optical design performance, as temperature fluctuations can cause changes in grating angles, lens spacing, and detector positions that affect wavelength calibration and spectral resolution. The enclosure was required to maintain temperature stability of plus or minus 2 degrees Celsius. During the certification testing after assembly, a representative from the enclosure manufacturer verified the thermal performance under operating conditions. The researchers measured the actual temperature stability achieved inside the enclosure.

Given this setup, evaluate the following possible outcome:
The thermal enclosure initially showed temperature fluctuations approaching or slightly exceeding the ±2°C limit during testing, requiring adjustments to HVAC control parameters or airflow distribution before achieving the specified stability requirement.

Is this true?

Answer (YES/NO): NO